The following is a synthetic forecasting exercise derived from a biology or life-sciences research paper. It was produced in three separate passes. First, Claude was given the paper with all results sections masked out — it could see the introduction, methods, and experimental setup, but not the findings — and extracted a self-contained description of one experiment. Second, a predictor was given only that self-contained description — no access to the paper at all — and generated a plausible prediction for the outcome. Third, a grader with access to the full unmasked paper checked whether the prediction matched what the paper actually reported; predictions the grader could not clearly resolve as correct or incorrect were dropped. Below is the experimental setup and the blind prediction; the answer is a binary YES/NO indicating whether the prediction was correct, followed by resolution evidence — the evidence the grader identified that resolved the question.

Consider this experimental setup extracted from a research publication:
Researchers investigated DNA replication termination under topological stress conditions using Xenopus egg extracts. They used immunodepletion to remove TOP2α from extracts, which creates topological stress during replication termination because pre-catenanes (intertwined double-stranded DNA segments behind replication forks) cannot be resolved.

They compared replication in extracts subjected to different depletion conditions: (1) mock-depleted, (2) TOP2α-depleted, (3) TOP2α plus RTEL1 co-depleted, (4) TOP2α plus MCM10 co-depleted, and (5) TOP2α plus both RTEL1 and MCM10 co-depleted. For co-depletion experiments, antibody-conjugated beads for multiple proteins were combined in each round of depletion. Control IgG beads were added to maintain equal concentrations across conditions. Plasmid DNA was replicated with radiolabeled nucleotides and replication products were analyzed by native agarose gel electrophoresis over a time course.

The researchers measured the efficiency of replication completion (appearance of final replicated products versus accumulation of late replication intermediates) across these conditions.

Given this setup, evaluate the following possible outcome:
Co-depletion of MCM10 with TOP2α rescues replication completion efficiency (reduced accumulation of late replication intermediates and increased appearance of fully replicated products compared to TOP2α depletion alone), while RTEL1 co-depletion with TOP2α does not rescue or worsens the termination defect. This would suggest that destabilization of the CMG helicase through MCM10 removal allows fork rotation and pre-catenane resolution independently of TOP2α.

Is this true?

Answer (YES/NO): NO